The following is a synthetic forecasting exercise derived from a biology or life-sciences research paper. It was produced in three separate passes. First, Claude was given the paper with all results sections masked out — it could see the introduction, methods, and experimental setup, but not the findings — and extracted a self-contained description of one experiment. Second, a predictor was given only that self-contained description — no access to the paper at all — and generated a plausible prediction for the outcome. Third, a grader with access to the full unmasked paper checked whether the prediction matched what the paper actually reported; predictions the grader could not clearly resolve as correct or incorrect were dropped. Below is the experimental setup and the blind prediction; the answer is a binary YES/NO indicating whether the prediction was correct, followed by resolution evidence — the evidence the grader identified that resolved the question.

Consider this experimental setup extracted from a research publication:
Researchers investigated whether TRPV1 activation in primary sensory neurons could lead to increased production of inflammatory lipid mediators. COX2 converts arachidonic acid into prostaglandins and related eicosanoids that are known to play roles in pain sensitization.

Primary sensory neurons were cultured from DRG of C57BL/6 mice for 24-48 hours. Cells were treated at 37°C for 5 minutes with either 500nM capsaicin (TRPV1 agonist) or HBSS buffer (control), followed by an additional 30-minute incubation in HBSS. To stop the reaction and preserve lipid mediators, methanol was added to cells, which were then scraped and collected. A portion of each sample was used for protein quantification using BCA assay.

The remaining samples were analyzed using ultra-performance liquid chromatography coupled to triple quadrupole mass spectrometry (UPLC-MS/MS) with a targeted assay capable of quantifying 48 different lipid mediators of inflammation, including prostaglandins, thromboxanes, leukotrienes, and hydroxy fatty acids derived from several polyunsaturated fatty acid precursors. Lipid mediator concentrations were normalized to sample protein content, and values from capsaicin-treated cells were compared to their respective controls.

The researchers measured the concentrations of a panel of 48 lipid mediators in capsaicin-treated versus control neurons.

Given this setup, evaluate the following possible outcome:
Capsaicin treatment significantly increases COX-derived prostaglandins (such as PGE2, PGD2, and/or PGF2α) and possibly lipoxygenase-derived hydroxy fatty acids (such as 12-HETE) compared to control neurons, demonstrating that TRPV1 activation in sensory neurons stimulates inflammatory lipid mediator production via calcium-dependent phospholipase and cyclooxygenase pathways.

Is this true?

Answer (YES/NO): NO